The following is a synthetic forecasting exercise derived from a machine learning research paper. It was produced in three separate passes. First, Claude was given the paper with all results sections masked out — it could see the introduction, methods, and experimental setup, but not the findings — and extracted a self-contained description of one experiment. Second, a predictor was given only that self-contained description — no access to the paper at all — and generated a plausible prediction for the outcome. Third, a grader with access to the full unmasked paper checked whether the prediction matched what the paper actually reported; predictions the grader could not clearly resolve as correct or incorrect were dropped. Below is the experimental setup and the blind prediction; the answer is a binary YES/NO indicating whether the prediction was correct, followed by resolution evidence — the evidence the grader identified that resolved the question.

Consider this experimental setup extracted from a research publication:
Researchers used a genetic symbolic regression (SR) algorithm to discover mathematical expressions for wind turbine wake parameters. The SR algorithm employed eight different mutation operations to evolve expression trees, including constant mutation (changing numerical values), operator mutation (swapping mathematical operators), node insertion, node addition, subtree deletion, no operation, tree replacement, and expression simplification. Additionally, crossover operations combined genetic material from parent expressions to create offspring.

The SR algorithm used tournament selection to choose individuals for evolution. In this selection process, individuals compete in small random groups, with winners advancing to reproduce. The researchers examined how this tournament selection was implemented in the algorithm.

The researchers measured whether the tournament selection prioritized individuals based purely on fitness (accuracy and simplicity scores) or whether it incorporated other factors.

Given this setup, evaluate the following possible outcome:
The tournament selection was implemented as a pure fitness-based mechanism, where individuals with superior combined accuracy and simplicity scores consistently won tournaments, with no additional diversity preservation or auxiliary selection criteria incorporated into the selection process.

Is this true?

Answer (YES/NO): NO